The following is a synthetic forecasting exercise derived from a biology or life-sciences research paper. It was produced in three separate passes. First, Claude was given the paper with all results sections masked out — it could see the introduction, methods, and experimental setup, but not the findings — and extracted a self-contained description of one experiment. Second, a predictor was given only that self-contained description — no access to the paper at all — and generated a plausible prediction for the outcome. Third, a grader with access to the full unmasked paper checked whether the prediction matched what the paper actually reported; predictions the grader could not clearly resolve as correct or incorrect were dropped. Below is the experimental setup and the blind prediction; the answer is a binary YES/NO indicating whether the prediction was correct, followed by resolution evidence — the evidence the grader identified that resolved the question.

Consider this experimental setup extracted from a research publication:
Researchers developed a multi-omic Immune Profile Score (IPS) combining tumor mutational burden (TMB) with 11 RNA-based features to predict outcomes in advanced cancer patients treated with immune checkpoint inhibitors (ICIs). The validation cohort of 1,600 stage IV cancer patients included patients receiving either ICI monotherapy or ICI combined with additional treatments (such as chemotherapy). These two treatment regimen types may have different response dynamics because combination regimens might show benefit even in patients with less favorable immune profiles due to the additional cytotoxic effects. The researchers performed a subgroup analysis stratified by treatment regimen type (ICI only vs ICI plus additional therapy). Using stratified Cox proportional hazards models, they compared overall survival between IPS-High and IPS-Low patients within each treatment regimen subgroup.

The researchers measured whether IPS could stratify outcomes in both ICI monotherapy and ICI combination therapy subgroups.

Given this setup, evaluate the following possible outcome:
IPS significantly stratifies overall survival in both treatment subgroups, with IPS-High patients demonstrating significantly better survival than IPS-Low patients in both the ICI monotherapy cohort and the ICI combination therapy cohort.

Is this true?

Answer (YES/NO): YES